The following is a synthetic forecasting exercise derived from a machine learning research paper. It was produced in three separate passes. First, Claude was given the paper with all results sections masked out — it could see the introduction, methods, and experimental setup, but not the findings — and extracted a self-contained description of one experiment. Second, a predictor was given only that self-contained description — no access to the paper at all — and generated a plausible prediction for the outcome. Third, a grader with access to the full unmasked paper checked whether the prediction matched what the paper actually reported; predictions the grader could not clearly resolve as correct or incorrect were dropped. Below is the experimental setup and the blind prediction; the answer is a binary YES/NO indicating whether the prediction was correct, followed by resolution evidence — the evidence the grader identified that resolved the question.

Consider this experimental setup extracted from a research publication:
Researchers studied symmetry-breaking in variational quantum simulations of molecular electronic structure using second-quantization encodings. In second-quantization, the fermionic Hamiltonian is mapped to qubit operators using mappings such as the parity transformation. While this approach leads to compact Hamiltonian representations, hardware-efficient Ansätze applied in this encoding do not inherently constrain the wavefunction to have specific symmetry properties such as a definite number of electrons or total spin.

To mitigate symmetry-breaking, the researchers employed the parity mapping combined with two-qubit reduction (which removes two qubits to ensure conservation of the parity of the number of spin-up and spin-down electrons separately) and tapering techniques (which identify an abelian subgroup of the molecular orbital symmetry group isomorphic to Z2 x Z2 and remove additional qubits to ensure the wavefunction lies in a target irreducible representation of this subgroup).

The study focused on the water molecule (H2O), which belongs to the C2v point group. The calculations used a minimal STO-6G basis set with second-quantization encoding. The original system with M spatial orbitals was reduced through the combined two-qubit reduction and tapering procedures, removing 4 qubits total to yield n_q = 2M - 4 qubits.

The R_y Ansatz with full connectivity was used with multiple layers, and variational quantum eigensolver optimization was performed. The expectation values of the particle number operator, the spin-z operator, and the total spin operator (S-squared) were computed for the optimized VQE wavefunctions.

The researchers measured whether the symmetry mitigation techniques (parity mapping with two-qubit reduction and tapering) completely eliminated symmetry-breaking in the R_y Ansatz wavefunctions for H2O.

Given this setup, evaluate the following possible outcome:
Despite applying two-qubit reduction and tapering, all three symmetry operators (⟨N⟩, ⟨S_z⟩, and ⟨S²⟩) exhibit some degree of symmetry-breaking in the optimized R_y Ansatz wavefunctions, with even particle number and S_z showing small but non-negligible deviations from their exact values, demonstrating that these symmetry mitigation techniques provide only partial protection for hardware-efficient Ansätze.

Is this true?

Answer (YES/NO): YES